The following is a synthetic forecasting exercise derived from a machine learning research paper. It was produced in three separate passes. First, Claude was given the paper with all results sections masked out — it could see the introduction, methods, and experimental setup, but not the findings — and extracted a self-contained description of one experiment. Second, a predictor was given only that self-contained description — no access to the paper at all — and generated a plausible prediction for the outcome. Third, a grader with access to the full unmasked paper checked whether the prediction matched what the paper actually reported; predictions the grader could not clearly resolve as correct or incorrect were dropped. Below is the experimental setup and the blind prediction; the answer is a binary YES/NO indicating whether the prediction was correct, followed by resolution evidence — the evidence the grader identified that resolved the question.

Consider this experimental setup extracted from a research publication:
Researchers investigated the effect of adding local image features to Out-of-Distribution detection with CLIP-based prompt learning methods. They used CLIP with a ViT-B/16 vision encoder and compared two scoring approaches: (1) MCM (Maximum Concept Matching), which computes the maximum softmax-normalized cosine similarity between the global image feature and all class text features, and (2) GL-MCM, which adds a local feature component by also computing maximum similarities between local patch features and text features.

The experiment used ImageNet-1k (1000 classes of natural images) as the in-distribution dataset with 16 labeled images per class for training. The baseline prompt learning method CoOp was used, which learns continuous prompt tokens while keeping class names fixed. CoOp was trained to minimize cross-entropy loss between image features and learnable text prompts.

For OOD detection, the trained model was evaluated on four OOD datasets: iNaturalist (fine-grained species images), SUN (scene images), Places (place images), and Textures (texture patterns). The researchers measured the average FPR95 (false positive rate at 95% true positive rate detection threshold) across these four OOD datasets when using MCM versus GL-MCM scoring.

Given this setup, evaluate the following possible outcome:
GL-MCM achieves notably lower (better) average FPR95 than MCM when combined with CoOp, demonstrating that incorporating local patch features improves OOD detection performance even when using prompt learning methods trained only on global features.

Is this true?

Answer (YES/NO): YES